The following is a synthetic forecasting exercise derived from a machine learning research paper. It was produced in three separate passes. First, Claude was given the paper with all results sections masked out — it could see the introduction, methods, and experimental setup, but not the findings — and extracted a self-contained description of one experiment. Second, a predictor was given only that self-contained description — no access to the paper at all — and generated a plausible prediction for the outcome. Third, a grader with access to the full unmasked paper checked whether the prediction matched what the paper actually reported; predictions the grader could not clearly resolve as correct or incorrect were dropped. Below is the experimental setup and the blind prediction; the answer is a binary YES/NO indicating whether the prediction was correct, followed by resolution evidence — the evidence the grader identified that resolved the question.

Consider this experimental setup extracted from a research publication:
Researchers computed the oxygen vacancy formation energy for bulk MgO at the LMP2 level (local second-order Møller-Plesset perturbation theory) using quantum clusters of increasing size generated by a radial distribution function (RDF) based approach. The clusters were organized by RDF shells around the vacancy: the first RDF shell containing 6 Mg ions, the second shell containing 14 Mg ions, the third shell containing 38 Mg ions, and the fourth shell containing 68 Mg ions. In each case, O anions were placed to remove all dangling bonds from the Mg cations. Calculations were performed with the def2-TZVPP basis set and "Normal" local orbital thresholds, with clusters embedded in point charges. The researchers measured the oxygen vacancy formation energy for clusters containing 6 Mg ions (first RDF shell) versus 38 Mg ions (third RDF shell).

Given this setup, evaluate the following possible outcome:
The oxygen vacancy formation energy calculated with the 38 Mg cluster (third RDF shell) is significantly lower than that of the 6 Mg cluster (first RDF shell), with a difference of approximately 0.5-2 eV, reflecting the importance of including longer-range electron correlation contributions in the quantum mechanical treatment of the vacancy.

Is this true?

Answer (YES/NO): NO